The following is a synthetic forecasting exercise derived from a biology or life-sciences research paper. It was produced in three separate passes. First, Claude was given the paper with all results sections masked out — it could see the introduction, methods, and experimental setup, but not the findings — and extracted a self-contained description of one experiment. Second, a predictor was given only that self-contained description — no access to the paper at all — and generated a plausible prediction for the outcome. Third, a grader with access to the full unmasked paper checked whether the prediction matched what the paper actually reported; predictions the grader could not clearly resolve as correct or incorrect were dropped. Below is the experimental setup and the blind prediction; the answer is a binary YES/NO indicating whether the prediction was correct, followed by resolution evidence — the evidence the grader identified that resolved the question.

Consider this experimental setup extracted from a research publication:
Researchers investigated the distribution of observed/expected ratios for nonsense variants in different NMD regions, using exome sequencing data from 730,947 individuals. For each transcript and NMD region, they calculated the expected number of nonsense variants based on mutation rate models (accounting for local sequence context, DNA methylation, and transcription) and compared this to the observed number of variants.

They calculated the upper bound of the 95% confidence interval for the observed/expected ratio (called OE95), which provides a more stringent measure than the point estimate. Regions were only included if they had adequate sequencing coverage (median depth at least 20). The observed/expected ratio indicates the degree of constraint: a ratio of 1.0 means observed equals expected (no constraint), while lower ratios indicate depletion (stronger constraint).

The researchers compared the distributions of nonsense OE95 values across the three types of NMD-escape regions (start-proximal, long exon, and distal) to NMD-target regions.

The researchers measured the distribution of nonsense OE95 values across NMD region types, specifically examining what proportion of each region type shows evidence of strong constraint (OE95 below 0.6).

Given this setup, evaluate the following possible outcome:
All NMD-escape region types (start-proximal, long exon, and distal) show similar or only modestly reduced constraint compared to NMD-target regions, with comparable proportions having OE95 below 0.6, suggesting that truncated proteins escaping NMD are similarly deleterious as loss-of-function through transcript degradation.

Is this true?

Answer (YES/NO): NO